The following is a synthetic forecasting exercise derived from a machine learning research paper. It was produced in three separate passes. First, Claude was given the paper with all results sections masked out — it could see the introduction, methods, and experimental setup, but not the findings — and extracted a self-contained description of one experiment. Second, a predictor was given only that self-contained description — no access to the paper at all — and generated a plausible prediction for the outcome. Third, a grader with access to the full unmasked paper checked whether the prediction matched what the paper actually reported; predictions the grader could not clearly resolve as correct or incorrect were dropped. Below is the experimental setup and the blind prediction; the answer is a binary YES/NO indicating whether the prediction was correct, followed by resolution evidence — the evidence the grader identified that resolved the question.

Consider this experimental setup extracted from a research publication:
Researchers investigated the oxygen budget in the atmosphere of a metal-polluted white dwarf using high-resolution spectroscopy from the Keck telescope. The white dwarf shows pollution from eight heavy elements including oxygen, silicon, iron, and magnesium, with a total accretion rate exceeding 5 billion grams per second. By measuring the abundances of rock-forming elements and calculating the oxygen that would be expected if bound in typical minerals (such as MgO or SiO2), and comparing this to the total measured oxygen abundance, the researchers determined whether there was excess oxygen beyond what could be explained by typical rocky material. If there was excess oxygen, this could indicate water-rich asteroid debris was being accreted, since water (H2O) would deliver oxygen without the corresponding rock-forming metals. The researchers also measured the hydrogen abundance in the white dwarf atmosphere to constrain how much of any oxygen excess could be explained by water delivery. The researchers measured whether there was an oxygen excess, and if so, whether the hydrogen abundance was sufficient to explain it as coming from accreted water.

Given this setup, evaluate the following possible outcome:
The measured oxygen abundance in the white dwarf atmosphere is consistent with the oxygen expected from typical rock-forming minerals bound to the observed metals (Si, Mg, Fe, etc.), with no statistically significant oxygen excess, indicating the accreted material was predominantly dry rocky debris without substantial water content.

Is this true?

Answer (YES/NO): NO